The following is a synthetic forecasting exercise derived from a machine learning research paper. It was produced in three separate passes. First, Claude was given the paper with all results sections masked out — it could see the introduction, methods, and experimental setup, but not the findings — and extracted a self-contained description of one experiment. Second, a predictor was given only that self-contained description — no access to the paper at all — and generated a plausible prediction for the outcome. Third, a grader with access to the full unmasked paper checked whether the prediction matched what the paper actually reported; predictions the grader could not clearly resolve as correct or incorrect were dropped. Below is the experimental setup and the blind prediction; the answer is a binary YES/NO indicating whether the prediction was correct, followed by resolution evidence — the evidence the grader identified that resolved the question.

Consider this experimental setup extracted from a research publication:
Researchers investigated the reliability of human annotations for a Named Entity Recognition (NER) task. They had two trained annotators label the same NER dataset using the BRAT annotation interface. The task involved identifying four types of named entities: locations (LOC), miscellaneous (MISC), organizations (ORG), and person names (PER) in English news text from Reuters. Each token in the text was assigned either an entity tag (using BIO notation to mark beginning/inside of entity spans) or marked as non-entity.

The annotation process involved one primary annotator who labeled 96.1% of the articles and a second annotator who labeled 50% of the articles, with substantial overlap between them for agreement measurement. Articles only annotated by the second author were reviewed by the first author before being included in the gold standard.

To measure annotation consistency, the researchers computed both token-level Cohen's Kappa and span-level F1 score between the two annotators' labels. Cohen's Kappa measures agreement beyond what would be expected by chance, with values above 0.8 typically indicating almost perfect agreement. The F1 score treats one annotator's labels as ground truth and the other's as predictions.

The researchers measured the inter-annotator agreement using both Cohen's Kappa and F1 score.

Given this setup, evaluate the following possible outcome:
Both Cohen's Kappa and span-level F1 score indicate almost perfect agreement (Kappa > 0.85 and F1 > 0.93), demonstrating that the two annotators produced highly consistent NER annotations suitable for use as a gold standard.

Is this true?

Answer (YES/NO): YES